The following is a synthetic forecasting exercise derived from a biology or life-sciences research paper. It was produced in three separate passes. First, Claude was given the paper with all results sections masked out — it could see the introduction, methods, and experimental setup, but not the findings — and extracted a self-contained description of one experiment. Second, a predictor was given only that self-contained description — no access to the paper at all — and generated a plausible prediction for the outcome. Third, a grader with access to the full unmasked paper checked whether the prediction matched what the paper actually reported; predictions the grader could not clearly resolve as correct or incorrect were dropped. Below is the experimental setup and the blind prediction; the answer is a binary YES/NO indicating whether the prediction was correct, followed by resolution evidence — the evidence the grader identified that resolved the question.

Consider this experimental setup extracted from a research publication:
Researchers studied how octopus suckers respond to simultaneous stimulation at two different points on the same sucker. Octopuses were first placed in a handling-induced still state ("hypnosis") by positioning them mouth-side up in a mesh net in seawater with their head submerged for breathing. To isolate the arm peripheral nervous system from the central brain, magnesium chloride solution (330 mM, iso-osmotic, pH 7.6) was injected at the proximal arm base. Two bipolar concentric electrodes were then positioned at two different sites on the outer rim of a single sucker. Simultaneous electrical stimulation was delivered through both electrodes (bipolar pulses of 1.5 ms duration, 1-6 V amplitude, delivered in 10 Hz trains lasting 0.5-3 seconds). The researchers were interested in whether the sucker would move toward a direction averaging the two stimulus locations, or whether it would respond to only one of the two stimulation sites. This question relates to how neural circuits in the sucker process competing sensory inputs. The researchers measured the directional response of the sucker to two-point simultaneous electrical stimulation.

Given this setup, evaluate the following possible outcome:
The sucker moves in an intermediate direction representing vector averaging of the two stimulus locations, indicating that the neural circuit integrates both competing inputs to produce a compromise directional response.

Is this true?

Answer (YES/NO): NO